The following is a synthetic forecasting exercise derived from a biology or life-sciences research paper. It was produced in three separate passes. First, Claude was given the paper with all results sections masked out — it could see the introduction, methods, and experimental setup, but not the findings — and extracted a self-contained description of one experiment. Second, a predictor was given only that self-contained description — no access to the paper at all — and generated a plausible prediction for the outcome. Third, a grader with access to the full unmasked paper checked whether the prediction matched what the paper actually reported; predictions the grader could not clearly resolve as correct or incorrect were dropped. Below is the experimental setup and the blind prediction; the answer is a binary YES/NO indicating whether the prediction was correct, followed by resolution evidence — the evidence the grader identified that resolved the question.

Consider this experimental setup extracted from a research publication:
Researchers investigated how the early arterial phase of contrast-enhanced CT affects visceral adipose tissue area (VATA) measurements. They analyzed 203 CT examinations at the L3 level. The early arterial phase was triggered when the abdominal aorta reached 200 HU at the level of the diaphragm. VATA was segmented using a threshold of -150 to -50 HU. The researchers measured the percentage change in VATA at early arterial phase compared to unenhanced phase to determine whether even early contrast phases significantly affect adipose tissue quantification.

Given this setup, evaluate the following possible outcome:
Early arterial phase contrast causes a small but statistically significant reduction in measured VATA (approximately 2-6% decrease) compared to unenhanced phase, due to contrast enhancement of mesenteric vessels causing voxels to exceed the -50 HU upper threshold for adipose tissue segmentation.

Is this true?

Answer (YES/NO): NO